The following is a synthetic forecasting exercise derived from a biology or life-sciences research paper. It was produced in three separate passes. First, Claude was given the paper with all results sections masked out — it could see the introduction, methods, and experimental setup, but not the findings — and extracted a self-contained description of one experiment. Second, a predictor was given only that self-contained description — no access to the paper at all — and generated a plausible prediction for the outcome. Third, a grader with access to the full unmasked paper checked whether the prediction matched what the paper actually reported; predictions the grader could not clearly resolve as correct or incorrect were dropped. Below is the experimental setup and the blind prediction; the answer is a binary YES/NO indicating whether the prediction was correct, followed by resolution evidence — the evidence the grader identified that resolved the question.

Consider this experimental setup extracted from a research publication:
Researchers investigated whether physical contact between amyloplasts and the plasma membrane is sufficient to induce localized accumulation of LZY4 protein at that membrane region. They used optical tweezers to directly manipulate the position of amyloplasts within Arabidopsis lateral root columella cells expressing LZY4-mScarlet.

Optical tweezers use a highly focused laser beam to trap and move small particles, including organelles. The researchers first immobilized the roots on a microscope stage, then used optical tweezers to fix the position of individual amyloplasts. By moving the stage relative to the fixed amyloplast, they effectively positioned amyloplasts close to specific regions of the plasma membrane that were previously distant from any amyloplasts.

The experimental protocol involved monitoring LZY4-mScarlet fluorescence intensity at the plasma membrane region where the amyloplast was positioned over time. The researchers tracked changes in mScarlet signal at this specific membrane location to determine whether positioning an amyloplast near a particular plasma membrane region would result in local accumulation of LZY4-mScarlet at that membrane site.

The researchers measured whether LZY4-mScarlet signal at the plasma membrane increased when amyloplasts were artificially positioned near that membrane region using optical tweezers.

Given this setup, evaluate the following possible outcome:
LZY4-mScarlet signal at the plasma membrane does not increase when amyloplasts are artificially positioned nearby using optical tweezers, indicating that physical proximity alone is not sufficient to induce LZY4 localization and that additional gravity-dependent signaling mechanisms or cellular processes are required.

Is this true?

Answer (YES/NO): NO